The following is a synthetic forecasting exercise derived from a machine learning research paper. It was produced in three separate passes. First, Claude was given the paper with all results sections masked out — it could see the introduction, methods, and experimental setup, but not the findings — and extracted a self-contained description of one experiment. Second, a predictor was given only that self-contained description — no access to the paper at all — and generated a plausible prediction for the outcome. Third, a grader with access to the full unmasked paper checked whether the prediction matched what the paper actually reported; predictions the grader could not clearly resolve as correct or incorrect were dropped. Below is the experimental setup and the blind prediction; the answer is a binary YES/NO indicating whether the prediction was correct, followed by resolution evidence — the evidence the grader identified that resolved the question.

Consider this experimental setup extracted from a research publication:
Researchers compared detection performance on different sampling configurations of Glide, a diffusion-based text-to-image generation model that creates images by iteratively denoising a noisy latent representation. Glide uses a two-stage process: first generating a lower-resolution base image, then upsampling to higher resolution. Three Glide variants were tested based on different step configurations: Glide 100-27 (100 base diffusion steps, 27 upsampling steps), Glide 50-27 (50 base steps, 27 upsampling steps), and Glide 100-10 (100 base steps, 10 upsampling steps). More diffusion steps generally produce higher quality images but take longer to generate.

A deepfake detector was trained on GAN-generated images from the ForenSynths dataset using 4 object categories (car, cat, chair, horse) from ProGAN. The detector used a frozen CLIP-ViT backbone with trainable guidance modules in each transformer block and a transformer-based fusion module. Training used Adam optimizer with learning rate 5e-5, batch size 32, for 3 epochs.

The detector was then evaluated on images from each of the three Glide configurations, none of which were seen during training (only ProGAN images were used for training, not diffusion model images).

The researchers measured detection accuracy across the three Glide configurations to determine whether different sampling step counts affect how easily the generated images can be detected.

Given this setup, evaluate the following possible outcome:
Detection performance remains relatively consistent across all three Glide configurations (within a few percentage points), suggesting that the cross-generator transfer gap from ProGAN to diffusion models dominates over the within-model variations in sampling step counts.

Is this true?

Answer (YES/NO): YES